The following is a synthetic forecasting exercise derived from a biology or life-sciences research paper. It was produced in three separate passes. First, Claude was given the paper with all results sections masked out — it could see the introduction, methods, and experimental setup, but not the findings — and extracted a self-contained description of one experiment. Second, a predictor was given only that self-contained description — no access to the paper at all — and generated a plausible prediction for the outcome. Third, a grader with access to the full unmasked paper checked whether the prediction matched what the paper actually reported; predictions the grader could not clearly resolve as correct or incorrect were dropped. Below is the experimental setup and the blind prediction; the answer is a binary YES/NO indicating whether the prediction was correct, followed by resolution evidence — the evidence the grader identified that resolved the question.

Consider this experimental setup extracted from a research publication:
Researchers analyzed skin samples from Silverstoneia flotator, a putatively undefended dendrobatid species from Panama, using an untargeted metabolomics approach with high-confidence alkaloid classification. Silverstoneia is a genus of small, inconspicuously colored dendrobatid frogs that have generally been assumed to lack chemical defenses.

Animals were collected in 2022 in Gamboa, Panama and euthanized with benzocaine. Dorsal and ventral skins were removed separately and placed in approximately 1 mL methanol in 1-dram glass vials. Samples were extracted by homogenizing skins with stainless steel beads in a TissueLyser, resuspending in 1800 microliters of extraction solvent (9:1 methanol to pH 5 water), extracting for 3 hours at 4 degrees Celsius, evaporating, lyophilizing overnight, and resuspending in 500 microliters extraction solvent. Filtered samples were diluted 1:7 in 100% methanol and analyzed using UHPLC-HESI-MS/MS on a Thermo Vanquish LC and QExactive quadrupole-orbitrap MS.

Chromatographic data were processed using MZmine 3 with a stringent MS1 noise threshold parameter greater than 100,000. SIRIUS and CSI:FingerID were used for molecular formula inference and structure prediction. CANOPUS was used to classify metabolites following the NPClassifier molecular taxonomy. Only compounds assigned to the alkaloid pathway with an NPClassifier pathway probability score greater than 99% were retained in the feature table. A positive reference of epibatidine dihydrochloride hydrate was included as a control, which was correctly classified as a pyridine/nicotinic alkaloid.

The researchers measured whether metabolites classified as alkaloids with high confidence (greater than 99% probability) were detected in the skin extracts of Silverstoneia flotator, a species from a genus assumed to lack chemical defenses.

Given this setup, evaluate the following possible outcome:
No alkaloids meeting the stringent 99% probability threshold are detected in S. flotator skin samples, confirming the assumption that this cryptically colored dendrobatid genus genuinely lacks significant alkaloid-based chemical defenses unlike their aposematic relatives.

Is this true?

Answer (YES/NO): NO